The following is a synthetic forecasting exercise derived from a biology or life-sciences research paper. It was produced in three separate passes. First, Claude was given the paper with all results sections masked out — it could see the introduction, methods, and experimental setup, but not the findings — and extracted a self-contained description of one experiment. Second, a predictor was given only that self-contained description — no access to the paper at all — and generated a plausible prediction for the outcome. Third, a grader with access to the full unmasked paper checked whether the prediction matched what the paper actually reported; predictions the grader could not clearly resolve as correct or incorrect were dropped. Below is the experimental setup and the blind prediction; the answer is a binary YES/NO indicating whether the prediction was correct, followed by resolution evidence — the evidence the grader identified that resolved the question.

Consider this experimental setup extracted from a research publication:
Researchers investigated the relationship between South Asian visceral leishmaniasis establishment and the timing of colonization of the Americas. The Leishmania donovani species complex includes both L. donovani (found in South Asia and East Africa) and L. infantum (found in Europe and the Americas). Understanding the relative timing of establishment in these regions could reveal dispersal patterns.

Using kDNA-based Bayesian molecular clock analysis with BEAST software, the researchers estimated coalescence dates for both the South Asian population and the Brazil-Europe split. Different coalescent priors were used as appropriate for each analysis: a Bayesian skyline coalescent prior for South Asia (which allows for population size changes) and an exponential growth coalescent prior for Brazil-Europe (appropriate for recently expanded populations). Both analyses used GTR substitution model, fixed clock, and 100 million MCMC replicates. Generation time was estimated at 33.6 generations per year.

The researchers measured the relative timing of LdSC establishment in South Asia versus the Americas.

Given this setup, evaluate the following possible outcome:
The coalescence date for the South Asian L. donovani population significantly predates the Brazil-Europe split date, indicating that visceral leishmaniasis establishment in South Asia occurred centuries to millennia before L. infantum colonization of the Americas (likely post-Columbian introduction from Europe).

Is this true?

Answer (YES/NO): YES